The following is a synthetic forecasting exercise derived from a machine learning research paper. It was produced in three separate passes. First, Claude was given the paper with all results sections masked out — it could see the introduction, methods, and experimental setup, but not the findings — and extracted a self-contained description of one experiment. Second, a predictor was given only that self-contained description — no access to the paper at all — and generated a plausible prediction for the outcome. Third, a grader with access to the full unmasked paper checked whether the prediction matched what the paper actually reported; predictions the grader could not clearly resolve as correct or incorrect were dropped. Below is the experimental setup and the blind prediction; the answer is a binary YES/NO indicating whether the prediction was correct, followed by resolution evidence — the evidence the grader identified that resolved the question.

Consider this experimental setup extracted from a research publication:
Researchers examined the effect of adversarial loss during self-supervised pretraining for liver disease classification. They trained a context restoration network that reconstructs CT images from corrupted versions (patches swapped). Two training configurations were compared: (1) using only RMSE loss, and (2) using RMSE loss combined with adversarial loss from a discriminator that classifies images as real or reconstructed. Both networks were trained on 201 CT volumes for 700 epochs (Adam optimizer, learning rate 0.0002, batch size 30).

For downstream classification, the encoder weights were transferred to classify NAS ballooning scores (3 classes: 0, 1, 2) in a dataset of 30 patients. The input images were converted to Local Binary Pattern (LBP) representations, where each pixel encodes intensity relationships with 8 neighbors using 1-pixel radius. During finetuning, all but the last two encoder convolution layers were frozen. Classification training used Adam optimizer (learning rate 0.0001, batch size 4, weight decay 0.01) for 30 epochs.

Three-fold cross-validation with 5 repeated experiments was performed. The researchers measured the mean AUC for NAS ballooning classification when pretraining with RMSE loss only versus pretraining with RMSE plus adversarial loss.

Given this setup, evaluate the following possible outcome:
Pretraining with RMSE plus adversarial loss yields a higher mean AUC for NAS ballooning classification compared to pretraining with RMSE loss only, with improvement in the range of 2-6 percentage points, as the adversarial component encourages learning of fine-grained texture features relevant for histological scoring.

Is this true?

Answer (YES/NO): YES